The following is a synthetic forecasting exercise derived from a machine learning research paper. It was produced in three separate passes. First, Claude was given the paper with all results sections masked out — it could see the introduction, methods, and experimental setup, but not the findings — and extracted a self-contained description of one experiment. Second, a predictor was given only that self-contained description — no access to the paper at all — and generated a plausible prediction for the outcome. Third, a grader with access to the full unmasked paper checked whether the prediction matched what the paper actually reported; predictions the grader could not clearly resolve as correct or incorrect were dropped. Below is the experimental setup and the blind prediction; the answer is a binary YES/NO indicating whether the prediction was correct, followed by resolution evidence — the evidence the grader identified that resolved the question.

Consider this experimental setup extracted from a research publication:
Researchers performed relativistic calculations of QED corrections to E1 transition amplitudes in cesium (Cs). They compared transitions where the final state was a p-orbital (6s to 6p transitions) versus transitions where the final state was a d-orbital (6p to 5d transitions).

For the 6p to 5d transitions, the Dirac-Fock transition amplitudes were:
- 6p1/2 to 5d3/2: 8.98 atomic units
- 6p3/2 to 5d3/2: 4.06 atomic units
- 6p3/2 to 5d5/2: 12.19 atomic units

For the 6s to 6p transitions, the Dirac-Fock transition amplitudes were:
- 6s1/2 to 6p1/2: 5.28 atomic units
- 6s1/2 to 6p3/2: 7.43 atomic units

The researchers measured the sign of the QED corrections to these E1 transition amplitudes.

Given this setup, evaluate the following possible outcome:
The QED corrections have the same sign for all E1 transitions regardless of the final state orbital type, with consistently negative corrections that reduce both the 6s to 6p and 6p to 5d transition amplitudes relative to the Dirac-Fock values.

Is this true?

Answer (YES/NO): NO